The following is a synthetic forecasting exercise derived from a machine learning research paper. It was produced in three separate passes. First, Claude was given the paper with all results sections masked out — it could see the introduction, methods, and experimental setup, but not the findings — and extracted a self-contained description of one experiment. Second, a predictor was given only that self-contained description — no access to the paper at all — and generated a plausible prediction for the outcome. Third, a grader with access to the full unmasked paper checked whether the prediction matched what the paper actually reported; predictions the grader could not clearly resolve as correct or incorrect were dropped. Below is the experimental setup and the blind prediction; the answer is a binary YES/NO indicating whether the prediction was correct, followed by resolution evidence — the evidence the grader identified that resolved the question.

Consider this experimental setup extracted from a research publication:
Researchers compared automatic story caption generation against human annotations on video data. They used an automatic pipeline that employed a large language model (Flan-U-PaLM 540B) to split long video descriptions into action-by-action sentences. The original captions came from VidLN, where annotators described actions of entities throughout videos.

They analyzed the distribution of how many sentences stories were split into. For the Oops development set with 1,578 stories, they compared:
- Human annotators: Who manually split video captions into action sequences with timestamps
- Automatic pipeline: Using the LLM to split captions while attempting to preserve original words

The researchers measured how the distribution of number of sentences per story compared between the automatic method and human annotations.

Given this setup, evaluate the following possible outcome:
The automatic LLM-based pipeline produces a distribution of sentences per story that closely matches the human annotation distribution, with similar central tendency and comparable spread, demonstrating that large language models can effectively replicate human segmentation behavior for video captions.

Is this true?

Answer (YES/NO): NO